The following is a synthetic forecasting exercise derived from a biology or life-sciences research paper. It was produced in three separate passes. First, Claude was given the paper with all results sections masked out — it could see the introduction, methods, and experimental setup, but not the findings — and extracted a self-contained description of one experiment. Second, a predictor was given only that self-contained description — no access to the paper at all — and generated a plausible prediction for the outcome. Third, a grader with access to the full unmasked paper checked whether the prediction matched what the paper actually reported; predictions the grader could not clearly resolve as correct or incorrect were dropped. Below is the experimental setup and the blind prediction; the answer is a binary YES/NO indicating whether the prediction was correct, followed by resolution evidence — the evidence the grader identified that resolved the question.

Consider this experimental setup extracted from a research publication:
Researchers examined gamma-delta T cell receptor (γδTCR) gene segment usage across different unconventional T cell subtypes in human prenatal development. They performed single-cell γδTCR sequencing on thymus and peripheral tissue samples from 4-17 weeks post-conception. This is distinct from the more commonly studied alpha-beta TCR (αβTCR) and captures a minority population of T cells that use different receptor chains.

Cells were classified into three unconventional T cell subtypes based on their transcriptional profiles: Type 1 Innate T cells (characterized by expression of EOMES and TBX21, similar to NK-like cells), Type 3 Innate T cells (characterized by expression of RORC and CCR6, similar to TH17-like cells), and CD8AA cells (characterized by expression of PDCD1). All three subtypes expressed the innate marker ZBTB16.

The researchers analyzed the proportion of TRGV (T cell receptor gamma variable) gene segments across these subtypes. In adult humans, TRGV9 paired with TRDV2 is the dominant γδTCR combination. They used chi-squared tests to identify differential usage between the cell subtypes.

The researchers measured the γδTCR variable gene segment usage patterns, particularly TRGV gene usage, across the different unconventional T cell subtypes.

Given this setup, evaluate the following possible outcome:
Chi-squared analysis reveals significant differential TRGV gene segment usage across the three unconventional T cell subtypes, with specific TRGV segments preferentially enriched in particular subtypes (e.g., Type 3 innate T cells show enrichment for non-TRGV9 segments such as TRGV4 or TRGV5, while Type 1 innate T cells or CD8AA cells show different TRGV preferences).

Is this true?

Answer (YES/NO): NO